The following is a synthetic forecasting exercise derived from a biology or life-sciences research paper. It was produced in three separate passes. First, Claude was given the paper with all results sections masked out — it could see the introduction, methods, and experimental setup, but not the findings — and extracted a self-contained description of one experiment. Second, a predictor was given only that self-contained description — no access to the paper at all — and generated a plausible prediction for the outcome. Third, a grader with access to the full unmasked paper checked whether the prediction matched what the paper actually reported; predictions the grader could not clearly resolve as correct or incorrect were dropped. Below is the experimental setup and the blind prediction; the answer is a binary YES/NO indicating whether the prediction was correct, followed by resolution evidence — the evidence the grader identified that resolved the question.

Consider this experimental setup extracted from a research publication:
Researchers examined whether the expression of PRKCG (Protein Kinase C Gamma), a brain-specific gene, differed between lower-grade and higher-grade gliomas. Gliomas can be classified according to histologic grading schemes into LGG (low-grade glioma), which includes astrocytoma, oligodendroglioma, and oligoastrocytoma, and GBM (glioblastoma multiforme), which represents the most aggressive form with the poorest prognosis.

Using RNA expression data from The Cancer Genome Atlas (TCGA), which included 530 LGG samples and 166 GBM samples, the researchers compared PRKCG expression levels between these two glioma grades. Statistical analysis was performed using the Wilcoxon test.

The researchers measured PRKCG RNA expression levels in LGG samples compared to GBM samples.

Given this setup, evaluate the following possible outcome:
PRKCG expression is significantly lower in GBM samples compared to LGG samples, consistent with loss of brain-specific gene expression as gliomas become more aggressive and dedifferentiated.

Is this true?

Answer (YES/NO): YES